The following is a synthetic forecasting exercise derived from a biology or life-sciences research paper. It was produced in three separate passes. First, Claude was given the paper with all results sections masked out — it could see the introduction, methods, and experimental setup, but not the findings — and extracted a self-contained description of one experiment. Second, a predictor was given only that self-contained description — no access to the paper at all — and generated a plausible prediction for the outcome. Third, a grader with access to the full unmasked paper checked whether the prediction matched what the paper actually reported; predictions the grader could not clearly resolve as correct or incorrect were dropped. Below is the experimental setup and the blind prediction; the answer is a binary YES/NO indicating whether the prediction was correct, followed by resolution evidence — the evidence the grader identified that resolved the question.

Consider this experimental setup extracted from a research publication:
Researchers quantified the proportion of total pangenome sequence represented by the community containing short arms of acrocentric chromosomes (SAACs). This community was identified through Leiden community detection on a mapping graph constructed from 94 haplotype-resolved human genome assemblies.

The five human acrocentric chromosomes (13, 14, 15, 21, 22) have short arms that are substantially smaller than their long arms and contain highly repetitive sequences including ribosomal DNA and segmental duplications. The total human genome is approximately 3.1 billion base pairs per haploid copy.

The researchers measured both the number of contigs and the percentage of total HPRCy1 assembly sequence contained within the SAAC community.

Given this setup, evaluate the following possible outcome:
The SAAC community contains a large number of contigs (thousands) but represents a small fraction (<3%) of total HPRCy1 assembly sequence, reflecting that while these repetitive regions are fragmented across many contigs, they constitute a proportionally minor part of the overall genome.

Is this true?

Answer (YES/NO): NO